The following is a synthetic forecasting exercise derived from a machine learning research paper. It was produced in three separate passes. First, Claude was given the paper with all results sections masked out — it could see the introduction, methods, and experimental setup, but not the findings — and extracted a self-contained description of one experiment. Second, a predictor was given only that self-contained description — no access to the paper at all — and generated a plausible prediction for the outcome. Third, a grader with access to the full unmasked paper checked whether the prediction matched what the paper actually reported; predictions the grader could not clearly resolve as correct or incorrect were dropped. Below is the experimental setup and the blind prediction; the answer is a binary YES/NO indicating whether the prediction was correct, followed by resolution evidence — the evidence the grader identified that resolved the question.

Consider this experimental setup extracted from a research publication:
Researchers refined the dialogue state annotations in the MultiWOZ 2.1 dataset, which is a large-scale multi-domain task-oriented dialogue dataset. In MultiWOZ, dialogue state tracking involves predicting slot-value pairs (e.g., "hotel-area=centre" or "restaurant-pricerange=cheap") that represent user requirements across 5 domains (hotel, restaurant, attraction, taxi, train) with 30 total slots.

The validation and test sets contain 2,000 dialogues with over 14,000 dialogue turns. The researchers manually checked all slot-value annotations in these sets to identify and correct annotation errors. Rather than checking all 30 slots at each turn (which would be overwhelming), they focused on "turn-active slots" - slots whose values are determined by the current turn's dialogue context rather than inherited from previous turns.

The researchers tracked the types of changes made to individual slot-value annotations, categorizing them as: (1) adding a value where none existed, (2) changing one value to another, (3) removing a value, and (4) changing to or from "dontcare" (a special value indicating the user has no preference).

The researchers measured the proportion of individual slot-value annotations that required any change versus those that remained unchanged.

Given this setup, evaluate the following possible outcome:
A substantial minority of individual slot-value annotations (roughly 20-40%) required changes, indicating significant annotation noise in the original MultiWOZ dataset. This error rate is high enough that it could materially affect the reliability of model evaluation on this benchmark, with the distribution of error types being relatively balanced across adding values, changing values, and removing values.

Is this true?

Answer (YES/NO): NO